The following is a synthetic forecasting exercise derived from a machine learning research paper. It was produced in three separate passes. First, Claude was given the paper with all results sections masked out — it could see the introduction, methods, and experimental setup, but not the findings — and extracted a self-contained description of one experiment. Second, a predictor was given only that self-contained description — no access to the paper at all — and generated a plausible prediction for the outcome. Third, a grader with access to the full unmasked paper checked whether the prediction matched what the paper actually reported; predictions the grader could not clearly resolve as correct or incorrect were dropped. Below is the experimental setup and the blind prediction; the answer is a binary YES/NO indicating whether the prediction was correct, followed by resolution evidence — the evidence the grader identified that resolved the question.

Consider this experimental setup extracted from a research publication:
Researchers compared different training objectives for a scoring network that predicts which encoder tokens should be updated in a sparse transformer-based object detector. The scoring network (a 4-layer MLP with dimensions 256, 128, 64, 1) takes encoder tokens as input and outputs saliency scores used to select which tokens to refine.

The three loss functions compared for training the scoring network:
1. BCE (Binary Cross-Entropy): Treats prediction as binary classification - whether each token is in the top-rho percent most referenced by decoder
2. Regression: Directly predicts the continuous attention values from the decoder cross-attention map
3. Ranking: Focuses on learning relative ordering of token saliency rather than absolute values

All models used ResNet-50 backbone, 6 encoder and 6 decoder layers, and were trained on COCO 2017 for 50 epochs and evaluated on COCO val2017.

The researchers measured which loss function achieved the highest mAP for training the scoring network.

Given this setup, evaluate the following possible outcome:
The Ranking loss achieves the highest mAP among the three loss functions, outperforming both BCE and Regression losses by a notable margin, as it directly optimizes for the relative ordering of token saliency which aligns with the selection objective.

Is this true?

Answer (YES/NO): NO